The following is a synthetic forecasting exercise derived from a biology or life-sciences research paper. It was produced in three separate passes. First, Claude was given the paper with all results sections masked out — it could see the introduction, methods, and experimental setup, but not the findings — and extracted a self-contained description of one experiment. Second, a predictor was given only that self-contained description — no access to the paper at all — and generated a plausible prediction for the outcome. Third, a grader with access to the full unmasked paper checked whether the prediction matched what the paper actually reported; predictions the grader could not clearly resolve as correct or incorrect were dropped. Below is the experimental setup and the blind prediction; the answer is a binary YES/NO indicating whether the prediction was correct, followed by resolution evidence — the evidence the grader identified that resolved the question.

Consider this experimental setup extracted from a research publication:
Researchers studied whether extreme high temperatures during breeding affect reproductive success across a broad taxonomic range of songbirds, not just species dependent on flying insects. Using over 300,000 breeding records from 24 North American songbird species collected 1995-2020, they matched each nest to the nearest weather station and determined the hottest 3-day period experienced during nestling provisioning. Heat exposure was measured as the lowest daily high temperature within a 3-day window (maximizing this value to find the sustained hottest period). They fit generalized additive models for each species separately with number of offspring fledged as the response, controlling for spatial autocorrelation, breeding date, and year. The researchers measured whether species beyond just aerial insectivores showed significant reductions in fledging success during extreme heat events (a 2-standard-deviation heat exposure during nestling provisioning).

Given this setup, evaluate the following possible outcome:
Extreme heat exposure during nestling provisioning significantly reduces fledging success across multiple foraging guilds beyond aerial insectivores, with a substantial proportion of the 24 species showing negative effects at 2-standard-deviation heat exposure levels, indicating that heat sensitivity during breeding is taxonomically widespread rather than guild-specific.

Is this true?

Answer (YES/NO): YES